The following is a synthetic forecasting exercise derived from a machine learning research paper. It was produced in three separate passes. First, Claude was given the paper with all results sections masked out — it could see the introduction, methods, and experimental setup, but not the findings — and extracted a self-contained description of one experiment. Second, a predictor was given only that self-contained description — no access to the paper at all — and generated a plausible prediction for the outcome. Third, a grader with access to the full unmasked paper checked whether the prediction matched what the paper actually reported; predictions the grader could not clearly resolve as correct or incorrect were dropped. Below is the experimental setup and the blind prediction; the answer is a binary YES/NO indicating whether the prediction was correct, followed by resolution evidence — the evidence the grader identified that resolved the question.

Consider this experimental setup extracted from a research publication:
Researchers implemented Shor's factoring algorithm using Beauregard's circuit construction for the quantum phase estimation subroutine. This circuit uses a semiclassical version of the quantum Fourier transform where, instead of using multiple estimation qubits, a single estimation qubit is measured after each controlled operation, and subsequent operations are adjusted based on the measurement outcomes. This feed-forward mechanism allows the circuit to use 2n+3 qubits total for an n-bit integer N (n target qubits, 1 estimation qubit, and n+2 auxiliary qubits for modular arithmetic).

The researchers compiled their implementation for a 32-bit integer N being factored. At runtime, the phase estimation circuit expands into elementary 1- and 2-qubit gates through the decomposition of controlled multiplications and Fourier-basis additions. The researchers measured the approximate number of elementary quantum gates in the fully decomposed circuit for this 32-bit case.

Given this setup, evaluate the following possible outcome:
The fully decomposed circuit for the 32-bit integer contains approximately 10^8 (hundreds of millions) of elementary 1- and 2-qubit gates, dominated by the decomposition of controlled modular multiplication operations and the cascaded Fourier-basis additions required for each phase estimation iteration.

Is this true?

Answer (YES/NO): NO